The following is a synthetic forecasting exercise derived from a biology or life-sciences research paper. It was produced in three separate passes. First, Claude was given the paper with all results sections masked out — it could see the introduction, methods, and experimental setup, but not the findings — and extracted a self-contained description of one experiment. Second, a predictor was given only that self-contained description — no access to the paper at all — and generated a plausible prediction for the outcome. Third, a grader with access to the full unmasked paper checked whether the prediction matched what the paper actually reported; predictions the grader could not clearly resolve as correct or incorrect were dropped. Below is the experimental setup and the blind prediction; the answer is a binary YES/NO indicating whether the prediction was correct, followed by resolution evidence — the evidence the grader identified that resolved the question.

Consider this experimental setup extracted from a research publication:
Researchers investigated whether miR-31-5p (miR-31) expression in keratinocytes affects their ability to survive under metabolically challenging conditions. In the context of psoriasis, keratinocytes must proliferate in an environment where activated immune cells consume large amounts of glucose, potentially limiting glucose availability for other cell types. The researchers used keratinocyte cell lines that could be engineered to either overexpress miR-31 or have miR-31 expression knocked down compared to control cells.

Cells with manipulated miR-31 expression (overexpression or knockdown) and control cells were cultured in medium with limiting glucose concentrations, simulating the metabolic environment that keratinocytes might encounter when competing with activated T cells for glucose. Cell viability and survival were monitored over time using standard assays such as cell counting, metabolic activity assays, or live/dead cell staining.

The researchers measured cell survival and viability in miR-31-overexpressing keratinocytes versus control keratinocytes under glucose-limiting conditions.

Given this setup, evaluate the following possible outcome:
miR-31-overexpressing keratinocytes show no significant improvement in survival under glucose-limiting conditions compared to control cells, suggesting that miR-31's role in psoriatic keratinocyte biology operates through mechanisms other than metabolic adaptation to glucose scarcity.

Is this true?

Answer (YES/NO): NO